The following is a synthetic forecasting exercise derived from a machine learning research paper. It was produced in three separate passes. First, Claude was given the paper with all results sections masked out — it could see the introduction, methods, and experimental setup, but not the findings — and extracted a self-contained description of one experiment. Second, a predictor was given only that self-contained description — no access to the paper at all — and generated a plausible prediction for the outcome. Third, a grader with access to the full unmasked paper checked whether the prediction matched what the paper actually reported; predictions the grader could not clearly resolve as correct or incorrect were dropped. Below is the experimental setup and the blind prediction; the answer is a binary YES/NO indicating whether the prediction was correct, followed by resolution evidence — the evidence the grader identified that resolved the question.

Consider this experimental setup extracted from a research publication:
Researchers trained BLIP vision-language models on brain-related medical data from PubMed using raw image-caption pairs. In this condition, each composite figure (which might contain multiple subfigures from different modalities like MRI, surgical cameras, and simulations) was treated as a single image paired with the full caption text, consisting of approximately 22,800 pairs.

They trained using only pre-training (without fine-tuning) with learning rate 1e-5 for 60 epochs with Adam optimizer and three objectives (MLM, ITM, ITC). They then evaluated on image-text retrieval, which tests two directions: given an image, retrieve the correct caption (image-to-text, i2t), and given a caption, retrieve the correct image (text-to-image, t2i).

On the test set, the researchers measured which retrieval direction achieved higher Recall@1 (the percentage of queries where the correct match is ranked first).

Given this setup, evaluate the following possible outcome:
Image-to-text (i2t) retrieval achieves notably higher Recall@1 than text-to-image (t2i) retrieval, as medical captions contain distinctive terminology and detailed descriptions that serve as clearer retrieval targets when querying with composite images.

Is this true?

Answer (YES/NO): NO